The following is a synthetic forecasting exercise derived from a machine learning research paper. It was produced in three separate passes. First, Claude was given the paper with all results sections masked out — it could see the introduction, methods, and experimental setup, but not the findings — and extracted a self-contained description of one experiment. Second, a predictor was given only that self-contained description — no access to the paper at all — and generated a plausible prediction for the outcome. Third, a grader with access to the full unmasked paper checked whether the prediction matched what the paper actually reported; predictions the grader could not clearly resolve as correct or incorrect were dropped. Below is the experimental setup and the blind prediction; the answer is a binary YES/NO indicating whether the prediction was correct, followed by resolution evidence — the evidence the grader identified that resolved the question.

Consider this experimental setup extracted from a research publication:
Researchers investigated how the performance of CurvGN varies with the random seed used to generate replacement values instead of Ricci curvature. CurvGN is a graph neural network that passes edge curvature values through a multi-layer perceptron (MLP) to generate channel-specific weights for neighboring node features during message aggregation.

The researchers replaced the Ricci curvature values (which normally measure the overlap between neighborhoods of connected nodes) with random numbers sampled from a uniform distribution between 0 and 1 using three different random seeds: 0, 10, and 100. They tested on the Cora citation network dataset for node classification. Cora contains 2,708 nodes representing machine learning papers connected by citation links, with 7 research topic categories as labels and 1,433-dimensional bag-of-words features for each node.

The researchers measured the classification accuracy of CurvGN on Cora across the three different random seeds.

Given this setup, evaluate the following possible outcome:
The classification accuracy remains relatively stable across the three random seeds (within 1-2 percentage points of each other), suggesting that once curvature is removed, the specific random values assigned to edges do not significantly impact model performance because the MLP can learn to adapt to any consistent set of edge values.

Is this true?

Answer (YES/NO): YES